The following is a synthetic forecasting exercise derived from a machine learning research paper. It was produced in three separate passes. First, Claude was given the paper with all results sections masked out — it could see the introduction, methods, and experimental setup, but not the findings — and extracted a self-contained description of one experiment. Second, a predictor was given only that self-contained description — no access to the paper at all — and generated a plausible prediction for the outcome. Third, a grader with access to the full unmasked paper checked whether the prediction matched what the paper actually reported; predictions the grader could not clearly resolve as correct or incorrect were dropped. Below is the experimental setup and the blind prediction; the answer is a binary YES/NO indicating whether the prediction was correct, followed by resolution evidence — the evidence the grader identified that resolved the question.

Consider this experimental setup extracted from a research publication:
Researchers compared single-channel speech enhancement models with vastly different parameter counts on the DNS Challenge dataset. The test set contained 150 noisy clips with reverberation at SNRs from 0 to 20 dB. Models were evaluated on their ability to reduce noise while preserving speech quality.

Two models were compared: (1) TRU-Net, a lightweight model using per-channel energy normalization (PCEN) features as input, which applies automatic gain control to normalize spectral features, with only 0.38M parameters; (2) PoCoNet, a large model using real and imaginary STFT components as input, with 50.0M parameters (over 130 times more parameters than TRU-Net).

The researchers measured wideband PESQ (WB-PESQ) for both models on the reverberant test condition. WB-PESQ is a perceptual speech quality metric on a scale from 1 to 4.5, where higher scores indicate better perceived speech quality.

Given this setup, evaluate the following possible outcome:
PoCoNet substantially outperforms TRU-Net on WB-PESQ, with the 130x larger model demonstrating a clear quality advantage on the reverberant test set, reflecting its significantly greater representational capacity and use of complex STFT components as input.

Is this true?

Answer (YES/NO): NO